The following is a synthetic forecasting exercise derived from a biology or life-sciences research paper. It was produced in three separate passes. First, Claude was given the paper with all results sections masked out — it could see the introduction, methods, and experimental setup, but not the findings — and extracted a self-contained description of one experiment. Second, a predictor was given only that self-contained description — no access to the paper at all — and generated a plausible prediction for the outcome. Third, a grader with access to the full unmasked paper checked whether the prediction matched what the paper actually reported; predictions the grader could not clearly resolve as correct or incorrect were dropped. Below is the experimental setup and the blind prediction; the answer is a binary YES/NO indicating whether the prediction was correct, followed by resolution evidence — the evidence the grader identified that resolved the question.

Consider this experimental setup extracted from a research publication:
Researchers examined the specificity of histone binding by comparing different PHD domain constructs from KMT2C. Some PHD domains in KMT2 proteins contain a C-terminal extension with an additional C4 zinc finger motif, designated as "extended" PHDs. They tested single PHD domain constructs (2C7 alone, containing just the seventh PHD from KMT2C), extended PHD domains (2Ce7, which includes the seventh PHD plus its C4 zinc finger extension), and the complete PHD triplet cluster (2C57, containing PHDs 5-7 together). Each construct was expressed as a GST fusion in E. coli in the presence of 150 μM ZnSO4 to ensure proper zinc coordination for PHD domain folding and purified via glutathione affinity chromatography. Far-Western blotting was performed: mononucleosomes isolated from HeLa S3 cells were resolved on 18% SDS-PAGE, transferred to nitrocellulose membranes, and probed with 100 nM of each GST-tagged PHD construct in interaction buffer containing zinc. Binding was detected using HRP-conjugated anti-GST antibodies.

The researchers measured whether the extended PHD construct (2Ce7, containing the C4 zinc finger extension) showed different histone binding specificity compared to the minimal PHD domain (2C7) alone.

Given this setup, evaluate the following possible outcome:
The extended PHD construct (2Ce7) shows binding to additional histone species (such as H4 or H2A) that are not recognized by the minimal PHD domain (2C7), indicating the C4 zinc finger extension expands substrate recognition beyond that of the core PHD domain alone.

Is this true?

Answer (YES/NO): NO